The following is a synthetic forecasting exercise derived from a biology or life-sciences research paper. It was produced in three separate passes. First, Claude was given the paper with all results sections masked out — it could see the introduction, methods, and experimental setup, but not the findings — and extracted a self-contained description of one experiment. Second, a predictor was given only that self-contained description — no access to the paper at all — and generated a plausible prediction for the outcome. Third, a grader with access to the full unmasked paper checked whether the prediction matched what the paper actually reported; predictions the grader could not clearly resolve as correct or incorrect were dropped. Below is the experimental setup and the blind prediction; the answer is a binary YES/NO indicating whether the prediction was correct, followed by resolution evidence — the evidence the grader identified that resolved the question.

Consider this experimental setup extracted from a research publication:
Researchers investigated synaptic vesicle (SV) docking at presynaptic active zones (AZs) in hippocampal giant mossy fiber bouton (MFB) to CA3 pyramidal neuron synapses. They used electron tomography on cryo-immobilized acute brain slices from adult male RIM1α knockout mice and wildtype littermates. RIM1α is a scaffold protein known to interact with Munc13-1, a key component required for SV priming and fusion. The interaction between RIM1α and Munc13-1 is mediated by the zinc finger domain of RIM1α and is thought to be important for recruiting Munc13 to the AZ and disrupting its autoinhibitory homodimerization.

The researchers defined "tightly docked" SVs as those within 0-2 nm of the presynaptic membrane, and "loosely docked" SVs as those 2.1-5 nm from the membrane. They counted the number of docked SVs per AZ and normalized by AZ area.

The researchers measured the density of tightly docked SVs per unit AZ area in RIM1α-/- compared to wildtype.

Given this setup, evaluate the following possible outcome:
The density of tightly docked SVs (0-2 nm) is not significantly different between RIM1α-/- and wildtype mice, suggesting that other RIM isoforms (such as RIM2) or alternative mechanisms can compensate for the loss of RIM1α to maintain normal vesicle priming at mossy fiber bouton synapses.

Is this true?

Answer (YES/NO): NO